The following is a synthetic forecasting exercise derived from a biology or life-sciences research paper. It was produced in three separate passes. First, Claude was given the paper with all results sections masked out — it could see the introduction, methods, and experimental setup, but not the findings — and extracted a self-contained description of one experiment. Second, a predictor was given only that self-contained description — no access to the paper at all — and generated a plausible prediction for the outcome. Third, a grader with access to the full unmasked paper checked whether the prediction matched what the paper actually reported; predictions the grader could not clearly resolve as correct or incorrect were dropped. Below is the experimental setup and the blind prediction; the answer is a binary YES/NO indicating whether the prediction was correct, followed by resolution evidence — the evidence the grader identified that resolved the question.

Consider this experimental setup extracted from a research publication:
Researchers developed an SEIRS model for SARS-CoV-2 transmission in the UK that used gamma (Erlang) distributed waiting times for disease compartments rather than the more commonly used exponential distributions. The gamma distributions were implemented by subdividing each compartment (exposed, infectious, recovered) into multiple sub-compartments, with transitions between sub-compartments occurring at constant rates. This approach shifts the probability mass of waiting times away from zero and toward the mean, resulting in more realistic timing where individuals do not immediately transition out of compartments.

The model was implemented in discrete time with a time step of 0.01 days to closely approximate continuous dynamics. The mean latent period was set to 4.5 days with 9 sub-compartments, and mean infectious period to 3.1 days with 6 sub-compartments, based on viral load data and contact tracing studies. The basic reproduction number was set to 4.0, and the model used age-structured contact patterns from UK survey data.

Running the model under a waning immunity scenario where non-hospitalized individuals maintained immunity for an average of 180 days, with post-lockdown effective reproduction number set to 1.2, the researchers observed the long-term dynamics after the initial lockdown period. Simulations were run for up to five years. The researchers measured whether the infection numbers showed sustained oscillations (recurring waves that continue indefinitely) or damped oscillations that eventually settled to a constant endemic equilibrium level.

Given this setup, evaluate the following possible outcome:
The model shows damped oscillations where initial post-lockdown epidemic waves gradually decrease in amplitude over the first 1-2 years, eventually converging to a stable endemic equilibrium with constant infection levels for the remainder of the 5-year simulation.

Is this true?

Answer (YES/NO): NO